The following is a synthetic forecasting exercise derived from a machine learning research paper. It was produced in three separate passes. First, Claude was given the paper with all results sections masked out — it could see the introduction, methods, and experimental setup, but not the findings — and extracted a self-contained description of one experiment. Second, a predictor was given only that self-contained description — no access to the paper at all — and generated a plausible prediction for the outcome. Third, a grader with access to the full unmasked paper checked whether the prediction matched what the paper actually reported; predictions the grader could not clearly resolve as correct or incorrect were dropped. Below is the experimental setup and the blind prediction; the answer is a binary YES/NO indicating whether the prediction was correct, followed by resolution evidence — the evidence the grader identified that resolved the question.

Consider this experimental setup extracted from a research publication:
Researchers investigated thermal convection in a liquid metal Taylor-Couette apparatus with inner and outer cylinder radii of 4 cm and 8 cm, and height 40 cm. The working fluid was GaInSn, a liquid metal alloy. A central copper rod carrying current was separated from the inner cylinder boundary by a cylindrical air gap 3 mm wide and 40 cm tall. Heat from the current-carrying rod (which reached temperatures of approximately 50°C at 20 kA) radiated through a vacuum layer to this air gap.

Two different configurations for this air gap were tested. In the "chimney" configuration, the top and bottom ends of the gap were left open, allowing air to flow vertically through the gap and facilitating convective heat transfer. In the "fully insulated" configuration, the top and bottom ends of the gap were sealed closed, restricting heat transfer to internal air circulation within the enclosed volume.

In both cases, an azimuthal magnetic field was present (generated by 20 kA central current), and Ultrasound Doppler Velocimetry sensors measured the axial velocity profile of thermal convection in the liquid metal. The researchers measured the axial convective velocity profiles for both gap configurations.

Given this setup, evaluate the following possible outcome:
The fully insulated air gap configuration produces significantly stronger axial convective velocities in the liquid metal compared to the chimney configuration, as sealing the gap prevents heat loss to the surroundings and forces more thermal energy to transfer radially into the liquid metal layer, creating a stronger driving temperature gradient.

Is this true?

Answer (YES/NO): NO